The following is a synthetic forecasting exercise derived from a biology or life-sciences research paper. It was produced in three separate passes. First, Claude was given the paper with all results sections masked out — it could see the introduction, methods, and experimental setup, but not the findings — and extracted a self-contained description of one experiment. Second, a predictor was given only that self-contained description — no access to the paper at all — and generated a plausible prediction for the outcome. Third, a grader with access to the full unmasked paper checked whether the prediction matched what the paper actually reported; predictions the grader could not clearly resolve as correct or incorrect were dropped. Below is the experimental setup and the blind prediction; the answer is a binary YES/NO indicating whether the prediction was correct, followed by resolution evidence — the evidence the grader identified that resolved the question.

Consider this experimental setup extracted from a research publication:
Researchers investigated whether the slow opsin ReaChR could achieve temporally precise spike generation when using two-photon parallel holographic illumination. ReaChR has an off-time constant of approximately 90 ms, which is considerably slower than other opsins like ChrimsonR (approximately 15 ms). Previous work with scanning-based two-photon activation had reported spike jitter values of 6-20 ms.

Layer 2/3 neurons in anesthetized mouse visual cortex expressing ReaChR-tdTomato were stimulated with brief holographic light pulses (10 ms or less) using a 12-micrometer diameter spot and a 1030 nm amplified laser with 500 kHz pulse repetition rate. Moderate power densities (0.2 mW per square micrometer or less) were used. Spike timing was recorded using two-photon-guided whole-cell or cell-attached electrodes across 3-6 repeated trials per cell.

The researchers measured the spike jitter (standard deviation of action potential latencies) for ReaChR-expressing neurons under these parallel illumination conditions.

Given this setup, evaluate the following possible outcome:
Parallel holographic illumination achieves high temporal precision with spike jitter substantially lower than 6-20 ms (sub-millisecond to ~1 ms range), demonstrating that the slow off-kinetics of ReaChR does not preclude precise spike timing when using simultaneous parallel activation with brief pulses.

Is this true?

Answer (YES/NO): YES